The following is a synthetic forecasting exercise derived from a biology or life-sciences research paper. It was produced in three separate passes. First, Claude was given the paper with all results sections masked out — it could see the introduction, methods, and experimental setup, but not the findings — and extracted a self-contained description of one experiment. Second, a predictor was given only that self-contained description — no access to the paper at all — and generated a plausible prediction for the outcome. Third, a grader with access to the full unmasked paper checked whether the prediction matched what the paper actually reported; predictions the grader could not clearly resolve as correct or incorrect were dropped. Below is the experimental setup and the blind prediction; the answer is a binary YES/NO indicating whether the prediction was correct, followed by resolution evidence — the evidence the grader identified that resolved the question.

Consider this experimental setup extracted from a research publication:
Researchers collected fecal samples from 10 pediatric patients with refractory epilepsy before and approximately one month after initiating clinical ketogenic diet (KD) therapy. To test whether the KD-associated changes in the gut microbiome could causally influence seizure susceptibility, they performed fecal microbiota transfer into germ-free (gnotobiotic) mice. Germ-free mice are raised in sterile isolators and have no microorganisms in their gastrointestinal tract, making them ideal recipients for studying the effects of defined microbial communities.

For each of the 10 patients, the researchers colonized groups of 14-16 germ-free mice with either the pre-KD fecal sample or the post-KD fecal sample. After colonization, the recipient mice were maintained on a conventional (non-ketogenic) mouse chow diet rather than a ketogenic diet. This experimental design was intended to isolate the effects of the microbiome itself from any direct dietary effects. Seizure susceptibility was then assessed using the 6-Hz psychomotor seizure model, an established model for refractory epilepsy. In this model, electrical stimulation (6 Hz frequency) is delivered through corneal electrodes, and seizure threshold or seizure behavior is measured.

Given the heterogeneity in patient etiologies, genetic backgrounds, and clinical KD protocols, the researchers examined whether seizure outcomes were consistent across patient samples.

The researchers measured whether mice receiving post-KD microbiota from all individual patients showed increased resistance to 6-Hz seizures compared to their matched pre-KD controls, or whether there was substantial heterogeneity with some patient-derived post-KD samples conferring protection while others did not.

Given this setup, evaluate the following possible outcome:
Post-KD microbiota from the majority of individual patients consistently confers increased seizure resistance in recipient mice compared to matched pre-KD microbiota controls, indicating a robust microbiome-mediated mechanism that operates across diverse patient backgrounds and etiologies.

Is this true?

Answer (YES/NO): YES